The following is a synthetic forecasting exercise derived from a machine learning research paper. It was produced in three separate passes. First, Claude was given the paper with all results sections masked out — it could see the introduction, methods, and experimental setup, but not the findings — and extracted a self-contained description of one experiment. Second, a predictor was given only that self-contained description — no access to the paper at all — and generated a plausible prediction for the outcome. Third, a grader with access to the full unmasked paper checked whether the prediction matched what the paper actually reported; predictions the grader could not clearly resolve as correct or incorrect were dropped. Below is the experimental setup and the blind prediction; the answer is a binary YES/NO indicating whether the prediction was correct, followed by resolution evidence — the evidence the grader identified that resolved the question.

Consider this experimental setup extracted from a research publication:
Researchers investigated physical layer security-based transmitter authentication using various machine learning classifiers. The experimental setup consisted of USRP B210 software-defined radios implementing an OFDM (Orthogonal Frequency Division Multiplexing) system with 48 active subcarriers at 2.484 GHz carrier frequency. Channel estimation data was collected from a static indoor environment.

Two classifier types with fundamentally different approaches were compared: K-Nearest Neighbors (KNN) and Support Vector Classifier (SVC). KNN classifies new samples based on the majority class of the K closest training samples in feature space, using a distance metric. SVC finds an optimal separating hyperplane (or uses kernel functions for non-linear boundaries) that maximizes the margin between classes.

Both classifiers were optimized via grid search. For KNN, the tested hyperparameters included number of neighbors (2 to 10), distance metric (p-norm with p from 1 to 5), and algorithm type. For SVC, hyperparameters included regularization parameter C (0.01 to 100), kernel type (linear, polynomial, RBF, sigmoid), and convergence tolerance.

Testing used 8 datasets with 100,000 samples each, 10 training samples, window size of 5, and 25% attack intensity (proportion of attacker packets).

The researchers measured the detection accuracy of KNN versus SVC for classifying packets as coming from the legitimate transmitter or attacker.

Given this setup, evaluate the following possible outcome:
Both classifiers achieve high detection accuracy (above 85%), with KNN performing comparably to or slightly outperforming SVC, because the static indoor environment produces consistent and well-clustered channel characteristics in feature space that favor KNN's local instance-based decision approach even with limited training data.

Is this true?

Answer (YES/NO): NO